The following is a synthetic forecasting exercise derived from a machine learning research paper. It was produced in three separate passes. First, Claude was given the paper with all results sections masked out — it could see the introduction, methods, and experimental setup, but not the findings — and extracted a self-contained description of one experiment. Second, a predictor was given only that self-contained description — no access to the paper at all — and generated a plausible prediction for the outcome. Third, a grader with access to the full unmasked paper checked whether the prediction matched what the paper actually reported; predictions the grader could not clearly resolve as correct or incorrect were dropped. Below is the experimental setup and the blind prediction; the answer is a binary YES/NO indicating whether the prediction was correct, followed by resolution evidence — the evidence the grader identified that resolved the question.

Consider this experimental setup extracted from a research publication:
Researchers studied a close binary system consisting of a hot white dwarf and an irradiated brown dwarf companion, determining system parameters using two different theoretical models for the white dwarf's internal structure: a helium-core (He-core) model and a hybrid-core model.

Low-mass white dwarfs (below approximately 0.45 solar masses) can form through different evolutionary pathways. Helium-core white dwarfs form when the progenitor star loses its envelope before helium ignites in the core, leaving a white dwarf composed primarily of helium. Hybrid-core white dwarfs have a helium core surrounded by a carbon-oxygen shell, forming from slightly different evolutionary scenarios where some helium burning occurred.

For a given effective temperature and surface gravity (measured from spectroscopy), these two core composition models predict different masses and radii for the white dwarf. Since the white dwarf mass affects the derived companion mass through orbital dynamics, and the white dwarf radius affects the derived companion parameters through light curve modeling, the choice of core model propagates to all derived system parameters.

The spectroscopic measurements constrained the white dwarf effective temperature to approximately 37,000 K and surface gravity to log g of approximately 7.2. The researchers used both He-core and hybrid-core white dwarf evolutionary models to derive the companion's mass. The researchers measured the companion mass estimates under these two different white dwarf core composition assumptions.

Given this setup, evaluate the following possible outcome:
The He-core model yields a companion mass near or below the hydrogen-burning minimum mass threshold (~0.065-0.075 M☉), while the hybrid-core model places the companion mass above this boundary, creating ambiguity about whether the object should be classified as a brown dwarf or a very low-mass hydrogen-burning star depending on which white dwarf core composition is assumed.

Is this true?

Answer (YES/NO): NO